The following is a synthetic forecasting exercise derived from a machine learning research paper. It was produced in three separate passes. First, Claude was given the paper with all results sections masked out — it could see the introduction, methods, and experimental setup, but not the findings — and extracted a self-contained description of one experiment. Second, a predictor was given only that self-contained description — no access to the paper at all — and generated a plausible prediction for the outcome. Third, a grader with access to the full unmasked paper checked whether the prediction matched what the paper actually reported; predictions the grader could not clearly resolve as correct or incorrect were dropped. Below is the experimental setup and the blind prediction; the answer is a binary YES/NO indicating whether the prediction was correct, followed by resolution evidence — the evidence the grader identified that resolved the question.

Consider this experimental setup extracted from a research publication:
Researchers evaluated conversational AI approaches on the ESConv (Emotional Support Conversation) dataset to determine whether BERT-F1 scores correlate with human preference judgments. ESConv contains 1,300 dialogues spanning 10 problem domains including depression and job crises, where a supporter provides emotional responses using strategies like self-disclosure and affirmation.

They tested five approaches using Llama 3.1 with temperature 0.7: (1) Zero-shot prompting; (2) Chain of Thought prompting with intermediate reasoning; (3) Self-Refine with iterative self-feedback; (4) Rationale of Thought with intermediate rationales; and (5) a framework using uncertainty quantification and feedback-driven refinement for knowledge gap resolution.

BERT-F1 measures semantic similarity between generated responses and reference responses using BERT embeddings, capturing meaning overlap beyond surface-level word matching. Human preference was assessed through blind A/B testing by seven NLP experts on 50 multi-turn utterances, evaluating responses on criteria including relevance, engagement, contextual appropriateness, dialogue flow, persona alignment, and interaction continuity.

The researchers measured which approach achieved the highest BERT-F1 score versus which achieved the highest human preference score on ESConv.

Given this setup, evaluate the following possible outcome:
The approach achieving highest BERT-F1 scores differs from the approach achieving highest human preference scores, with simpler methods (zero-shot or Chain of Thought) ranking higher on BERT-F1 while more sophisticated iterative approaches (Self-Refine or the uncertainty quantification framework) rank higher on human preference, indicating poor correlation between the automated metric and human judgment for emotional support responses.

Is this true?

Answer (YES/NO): YES